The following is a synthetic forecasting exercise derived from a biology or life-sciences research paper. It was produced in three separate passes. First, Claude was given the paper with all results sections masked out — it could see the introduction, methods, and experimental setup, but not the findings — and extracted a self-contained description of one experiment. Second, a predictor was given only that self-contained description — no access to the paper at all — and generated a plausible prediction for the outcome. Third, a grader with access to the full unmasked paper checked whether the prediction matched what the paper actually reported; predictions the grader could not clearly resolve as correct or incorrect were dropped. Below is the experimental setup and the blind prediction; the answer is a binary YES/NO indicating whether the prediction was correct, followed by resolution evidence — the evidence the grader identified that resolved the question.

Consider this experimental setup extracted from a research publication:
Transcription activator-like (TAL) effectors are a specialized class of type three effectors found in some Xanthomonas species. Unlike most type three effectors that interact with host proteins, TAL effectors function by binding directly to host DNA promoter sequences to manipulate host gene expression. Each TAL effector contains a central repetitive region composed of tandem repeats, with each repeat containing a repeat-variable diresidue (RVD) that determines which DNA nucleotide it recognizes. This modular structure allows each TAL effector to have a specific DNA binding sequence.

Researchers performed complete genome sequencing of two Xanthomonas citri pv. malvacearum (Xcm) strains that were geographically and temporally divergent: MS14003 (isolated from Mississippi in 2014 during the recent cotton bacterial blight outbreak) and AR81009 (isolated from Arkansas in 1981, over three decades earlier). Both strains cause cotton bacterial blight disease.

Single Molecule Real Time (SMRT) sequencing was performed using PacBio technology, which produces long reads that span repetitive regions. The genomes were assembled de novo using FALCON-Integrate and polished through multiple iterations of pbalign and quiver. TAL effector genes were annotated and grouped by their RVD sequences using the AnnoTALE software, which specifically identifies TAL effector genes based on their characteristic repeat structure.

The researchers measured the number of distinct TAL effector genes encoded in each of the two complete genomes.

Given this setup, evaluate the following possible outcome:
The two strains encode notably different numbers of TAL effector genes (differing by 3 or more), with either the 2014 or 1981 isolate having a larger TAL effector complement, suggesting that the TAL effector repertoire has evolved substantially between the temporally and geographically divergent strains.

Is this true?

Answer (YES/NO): YES